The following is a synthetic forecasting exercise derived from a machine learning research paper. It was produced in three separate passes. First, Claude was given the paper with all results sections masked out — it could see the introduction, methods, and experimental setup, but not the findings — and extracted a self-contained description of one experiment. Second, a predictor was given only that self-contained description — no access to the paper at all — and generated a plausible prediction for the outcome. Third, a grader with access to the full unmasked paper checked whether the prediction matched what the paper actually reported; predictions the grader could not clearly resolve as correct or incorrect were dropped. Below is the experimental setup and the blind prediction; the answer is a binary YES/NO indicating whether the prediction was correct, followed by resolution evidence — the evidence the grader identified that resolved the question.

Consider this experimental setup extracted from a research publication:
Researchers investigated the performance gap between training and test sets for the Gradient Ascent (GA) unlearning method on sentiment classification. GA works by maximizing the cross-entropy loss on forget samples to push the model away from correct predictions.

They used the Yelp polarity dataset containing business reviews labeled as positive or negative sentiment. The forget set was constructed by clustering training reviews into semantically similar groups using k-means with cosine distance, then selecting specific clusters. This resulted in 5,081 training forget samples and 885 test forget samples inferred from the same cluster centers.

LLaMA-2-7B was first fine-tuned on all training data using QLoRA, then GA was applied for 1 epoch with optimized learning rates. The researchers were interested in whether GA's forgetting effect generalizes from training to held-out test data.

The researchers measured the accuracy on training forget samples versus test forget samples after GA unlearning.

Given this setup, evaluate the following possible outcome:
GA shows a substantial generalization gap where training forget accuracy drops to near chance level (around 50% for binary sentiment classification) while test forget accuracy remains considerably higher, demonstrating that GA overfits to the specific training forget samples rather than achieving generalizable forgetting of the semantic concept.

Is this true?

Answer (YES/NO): NO